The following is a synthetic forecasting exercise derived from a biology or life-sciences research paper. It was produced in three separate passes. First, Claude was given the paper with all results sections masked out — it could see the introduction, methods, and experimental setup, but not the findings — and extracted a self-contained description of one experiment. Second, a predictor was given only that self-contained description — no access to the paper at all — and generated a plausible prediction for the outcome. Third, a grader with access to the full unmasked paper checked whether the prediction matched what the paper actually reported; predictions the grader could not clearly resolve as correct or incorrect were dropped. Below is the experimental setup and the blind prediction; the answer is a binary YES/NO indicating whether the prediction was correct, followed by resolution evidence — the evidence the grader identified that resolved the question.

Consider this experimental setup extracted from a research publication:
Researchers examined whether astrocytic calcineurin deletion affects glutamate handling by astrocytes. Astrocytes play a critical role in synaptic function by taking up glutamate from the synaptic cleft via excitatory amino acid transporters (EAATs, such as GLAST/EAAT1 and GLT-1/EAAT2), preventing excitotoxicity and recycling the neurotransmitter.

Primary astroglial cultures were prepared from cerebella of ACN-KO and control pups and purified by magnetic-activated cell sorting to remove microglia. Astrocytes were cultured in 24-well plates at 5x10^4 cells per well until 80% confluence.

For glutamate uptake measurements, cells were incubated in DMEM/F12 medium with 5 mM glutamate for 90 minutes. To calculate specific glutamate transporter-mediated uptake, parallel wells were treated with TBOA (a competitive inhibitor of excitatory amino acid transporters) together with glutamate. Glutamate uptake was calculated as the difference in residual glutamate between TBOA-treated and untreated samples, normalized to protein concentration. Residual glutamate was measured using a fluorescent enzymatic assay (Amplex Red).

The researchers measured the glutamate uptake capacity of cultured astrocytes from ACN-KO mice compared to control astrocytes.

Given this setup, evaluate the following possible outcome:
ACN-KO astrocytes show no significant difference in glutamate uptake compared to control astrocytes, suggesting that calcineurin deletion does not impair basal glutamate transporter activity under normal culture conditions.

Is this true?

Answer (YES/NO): YES